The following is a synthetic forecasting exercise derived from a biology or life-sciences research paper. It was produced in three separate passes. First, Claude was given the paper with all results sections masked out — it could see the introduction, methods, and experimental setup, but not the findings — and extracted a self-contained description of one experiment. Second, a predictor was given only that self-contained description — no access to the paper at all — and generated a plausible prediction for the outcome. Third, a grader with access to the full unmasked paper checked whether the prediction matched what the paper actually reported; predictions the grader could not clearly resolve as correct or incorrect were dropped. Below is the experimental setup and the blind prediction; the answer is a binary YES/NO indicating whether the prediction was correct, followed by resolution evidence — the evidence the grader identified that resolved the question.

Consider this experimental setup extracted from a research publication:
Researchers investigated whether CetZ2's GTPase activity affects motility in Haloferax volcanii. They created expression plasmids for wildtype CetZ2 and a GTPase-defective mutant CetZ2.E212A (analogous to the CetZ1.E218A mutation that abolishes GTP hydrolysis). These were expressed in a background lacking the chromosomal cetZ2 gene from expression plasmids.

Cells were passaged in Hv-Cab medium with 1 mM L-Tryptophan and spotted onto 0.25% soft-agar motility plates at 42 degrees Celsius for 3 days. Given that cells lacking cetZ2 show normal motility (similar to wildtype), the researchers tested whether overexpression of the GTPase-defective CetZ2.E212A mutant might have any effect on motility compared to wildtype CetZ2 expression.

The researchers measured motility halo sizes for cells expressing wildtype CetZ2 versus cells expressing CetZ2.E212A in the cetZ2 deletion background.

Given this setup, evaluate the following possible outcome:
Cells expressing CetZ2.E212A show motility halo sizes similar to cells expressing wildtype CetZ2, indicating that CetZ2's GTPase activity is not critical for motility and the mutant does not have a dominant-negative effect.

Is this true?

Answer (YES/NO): NO